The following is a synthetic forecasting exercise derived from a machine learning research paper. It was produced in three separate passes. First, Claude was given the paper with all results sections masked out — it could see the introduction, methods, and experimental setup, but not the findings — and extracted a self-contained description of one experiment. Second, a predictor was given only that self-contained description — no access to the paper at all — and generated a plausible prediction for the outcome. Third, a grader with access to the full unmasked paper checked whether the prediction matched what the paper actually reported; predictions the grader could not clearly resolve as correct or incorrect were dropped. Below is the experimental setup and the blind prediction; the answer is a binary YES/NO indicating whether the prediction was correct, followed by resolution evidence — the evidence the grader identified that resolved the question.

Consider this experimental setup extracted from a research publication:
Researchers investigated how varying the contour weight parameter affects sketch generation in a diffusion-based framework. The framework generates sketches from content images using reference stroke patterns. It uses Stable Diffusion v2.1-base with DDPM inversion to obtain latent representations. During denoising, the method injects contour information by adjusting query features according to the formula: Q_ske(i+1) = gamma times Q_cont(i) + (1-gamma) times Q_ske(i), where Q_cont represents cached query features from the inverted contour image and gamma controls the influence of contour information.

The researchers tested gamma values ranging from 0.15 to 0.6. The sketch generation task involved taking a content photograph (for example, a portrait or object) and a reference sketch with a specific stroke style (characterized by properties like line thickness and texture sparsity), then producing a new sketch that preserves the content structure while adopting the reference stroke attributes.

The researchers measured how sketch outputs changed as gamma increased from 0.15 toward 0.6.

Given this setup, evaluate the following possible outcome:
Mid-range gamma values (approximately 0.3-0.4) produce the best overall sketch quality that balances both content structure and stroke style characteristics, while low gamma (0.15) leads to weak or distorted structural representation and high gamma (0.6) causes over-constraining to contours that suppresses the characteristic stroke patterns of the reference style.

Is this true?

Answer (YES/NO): NO